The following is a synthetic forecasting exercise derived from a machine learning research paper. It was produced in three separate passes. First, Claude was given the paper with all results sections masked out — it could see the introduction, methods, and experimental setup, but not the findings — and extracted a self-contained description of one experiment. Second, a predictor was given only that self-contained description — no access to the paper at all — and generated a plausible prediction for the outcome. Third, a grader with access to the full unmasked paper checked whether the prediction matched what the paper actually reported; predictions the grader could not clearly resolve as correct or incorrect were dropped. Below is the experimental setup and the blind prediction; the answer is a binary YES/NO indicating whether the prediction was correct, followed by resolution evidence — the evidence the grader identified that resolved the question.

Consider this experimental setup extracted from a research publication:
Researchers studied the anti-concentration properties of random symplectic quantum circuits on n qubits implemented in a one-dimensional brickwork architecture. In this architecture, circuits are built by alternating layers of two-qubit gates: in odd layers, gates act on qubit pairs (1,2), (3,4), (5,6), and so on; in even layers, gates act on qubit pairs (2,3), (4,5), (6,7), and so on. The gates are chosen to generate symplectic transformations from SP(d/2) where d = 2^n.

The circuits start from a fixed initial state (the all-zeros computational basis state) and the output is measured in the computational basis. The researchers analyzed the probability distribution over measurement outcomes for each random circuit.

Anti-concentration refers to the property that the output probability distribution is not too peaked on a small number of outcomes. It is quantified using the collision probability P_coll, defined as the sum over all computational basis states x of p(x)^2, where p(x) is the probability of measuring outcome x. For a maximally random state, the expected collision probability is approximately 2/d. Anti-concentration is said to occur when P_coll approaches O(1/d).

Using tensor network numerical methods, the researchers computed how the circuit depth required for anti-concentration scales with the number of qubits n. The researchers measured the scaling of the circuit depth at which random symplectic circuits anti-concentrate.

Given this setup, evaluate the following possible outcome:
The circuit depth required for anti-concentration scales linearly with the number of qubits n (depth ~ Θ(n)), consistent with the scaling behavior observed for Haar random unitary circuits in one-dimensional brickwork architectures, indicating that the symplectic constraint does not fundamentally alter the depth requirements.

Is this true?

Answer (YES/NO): NO